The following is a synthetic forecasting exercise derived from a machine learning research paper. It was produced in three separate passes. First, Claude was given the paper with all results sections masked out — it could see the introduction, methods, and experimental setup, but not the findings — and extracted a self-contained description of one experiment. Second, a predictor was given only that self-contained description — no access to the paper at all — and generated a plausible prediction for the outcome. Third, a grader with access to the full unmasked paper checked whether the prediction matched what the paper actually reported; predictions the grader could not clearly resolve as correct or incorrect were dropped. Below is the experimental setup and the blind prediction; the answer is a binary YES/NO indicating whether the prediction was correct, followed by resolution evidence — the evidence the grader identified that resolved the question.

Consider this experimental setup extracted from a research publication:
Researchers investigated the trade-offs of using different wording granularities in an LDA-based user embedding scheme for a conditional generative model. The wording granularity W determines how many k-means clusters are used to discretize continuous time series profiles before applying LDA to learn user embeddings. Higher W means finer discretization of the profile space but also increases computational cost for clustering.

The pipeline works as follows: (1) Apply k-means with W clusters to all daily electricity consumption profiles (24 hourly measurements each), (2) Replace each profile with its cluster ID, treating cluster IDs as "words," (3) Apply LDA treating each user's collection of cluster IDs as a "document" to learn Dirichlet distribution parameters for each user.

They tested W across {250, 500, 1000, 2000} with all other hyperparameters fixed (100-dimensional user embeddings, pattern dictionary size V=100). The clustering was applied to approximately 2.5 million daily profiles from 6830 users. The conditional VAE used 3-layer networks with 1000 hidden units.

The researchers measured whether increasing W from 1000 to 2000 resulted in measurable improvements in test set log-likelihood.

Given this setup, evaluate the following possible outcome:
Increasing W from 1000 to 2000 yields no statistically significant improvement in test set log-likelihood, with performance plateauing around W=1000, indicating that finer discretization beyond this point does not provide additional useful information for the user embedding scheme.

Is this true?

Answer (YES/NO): NO